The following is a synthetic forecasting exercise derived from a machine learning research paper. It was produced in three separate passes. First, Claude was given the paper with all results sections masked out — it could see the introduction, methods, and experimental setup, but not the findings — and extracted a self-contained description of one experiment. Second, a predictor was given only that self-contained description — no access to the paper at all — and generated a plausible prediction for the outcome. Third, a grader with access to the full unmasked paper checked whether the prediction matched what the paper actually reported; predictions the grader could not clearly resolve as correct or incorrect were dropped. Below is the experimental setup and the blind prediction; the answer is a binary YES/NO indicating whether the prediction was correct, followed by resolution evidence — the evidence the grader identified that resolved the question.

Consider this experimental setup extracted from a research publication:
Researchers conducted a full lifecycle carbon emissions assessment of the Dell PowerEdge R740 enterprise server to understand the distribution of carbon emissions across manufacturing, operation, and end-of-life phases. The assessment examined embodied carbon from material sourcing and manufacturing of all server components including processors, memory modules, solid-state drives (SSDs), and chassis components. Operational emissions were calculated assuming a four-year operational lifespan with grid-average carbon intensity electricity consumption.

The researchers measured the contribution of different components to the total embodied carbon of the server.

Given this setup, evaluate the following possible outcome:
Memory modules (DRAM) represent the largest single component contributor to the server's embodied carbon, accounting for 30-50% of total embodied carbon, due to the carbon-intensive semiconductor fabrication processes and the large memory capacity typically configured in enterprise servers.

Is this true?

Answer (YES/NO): NO